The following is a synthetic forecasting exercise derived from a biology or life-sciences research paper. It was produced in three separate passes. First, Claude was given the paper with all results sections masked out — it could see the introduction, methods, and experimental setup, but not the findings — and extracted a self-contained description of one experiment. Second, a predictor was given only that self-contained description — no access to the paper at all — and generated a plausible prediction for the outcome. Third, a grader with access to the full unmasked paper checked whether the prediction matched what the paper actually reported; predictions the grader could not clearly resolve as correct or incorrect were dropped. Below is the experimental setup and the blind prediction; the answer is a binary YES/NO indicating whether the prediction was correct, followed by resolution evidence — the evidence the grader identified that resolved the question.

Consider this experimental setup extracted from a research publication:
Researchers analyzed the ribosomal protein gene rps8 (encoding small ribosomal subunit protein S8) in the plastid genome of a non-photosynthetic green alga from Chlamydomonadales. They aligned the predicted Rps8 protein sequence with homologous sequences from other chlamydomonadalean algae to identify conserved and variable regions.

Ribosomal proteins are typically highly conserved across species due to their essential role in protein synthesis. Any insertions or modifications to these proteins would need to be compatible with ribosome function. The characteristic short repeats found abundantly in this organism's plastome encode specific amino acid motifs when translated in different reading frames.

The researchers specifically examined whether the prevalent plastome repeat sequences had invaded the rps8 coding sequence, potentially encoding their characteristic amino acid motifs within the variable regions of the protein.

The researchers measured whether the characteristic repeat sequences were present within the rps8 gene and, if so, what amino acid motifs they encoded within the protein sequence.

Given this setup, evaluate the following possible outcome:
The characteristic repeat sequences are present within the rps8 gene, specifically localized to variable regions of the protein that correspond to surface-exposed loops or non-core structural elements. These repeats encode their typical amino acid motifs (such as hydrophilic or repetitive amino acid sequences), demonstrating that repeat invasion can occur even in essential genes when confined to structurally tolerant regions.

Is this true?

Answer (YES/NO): YES